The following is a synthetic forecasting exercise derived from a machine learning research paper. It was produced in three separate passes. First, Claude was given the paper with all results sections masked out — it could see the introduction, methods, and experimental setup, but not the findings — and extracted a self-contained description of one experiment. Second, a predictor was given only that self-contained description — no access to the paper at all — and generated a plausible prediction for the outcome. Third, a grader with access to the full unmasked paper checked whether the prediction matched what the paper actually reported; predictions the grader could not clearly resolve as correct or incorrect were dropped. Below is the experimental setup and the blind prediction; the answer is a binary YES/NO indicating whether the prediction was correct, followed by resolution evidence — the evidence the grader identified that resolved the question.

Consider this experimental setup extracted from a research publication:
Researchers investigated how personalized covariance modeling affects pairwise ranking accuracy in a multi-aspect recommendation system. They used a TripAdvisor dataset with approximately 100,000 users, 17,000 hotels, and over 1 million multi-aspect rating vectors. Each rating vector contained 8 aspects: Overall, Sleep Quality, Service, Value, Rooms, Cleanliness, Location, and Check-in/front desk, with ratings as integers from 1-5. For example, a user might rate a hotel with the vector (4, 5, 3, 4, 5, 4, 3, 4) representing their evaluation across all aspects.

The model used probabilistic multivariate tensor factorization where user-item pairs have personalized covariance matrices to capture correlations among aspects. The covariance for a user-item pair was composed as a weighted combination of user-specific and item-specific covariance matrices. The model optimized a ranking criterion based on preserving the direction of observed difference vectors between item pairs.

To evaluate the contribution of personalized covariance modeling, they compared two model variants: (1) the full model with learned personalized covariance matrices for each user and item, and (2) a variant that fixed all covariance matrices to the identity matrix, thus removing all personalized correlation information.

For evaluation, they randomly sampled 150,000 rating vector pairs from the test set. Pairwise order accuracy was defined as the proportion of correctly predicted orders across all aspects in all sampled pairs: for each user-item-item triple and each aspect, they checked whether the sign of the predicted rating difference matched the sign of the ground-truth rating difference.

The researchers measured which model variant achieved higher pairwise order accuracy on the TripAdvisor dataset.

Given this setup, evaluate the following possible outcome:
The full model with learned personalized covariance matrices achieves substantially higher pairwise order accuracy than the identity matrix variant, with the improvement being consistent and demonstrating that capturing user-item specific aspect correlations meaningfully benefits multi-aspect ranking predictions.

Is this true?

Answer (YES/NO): NO